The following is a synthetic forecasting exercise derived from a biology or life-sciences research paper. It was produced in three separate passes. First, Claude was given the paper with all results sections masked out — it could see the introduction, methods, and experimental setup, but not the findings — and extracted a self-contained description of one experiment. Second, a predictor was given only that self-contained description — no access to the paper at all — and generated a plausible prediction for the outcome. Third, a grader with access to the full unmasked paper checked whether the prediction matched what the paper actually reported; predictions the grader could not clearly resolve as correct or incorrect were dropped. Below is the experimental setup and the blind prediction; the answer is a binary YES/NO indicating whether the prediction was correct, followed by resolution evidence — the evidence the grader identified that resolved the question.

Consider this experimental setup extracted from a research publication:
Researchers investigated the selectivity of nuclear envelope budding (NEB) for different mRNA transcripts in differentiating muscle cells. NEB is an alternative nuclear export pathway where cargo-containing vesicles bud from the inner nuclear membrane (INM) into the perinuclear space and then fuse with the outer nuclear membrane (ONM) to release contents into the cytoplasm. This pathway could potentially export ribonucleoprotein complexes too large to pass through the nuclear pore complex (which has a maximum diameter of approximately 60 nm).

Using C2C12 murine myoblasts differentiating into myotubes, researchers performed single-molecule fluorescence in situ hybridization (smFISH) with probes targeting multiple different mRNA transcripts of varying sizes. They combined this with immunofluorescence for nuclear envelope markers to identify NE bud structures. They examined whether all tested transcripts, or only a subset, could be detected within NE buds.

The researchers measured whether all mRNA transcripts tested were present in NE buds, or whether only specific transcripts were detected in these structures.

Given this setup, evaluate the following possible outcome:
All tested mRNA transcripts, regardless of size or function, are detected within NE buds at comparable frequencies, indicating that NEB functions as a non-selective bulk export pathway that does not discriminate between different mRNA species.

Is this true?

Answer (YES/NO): NO